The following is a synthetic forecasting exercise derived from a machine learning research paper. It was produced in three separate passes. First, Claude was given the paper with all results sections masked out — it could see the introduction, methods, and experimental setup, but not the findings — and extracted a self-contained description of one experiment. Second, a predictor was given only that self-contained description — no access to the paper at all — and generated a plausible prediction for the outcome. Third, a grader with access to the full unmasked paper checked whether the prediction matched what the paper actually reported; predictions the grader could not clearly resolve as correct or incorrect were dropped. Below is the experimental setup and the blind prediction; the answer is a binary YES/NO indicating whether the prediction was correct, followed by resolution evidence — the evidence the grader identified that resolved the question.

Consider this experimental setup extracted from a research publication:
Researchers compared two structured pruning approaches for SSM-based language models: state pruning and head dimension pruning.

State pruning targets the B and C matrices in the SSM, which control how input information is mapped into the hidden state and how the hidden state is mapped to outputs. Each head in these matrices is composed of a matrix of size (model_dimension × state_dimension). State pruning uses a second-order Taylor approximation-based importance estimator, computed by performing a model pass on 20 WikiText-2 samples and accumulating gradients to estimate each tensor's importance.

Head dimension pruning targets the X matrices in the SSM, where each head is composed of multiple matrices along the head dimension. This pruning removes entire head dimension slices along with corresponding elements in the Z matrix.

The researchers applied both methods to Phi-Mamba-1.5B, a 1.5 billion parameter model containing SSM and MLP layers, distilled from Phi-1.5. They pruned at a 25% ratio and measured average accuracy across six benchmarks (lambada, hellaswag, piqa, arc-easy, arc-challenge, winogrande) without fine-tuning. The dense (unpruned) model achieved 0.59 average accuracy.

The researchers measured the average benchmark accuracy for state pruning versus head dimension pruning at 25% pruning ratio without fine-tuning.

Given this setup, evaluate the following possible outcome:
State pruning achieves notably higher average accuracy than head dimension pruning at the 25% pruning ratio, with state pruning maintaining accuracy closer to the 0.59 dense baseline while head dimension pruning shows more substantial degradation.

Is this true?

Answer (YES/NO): YES